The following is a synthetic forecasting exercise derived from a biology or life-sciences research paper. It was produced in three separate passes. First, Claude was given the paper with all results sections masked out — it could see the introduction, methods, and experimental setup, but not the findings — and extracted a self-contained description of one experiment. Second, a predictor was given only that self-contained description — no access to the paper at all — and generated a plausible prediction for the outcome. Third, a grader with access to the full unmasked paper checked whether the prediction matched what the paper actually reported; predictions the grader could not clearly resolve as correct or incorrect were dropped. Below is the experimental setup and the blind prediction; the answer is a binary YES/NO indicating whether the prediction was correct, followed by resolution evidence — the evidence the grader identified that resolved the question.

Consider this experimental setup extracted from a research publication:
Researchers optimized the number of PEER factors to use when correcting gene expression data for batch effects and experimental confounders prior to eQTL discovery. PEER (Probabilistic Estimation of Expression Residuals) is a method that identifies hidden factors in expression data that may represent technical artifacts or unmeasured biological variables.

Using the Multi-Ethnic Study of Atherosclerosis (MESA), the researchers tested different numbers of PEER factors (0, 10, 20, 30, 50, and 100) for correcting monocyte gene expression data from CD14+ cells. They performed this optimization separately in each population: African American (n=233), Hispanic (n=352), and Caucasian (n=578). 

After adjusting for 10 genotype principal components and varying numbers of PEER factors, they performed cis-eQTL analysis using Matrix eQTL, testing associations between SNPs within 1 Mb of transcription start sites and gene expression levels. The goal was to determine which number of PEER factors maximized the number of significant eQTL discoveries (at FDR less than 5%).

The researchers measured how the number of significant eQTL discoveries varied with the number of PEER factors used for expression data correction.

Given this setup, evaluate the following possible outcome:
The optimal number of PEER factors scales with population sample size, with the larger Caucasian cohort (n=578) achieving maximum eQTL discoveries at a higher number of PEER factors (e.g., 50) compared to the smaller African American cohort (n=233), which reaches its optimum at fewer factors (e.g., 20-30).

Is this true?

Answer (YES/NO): NO